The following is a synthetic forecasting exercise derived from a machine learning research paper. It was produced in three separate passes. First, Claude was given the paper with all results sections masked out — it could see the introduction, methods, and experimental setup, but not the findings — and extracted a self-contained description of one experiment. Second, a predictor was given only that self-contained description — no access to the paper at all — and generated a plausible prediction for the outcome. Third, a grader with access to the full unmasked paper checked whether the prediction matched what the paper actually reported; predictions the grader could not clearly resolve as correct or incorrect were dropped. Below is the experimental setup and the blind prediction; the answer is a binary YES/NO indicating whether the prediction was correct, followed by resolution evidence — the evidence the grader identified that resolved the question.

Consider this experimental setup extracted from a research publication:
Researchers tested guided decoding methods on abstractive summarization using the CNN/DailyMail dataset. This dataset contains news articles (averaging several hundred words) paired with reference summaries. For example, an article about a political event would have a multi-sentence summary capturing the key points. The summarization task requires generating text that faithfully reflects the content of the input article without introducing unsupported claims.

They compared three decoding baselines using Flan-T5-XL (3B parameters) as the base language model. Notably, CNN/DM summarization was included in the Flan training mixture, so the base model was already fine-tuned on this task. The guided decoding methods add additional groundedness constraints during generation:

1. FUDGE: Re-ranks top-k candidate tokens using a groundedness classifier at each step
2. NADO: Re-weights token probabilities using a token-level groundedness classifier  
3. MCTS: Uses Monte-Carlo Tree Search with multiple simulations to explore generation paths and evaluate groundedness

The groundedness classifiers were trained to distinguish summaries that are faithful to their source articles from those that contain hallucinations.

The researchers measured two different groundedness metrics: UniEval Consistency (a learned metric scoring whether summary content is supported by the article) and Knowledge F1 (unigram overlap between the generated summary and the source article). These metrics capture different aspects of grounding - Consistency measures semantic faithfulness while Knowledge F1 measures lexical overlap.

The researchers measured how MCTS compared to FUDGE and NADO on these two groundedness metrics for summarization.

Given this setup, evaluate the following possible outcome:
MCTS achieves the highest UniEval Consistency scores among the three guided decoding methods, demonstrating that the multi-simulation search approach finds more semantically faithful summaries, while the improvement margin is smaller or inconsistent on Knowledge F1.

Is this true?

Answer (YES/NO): NO